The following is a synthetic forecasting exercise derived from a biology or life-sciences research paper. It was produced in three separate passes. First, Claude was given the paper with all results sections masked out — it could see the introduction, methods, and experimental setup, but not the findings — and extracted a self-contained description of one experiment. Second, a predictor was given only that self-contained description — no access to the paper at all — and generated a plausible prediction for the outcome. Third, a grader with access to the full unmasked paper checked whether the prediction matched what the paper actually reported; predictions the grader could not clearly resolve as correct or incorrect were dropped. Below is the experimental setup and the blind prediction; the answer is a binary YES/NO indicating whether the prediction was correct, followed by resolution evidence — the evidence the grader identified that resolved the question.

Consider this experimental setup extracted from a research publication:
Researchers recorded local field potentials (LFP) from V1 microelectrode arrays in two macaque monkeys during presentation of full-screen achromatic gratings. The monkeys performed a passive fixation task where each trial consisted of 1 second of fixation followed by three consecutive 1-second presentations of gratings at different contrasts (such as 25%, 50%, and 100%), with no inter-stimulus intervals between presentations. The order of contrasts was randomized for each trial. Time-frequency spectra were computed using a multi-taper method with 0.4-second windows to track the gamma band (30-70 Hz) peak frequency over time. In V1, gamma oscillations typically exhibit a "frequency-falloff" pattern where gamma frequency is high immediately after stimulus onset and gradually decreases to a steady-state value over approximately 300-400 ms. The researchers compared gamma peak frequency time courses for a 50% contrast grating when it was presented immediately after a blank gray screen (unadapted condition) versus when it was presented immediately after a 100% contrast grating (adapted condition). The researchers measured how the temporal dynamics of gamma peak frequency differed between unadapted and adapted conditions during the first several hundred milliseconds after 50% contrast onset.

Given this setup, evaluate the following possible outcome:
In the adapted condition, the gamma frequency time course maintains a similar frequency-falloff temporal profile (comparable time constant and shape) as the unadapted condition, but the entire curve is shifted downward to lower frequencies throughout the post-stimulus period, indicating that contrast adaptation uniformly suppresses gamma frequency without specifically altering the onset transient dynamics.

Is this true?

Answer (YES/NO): NO